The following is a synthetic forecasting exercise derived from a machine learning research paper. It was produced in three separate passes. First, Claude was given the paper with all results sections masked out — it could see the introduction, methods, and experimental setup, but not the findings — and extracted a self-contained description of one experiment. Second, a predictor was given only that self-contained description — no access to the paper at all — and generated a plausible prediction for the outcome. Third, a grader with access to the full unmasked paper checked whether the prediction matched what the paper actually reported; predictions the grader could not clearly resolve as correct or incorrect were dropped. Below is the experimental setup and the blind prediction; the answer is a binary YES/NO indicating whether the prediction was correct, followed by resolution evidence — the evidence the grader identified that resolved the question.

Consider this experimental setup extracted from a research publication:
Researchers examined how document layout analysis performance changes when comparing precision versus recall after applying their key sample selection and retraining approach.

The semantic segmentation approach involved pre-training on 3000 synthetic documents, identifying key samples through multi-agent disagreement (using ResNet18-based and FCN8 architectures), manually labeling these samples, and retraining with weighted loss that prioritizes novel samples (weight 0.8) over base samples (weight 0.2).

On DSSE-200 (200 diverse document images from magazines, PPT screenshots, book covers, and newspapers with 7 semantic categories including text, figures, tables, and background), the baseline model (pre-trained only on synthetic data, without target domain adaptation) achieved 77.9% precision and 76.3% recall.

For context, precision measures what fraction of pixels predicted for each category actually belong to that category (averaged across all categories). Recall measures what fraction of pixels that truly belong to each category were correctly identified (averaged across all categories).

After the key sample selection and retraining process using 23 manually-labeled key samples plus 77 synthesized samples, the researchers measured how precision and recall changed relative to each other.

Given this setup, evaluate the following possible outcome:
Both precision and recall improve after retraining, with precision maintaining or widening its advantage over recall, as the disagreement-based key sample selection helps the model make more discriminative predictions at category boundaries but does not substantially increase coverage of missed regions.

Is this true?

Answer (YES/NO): NO